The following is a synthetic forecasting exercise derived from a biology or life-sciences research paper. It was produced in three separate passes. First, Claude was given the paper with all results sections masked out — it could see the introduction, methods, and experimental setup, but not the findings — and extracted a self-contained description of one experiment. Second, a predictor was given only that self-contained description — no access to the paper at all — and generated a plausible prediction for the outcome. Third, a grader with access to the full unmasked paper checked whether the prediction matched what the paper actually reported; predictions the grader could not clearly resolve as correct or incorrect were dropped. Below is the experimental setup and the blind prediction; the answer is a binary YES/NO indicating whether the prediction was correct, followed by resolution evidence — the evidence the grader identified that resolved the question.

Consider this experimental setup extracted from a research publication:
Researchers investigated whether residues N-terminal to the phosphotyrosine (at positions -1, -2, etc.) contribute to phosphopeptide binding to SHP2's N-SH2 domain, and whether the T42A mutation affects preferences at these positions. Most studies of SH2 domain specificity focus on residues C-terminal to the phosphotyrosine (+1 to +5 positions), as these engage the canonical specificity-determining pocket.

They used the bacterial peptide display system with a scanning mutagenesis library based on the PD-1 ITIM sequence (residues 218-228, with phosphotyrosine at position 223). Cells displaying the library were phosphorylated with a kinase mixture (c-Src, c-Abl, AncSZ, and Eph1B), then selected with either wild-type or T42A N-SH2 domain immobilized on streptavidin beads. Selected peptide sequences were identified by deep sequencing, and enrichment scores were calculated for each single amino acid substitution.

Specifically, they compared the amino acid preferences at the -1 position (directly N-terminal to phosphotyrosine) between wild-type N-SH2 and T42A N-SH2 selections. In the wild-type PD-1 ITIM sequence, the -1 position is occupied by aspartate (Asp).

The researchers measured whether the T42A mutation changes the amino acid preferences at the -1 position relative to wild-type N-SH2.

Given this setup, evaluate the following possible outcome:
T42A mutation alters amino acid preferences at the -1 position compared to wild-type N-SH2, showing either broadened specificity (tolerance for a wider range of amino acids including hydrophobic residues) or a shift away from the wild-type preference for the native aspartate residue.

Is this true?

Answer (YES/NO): NO